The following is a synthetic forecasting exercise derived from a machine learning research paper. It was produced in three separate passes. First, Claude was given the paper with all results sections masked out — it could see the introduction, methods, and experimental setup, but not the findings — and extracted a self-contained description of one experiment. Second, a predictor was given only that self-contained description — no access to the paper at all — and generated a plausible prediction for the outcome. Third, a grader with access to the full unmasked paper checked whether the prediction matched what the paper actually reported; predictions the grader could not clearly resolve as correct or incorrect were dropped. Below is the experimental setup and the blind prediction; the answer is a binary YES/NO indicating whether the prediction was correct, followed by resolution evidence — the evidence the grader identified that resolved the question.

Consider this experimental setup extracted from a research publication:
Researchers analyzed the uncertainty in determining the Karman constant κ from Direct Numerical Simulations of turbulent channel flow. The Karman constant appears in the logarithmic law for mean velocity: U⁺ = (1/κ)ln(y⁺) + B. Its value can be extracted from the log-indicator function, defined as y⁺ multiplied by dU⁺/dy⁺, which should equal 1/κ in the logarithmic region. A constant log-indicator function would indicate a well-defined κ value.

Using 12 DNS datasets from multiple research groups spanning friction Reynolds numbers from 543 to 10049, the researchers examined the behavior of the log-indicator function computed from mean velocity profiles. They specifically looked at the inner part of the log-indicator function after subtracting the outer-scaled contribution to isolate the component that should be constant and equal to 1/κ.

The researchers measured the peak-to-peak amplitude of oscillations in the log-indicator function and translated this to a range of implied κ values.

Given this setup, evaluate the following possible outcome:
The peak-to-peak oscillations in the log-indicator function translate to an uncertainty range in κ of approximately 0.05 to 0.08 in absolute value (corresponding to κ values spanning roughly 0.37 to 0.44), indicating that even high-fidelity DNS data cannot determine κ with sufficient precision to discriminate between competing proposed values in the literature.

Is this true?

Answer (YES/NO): NO